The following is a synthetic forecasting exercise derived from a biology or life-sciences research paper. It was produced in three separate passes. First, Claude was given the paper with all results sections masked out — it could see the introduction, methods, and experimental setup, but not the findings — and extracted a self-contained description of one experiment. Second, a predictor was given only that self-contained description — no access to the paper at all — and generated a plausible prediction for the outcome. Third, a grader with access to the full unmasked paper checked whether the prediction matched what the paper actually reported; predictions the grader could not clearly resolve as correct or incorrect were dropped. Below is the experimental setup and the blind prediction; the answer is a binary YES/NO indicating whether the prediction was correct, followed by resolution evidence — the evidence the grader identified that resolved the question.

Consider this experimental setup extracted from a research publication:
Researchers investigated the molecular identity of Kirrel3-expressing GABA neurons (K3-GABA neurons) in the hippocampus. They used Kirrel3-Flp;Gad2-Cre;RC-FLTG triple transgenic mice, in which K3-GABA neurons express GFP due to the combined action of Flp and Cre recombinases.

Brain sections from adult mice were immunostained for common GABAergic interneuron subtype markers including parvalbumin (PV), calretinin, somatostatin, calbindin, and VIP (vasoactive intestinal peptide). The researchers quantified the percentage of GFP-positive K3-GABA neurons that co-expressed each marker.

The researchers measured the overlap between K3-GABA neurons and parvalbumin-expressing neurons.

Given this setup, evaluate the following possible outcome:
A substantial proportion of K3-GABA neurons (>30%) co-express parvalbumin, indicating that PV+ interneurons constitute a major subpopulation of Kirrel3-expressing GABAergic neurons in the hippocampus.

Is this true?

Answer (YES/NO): NO